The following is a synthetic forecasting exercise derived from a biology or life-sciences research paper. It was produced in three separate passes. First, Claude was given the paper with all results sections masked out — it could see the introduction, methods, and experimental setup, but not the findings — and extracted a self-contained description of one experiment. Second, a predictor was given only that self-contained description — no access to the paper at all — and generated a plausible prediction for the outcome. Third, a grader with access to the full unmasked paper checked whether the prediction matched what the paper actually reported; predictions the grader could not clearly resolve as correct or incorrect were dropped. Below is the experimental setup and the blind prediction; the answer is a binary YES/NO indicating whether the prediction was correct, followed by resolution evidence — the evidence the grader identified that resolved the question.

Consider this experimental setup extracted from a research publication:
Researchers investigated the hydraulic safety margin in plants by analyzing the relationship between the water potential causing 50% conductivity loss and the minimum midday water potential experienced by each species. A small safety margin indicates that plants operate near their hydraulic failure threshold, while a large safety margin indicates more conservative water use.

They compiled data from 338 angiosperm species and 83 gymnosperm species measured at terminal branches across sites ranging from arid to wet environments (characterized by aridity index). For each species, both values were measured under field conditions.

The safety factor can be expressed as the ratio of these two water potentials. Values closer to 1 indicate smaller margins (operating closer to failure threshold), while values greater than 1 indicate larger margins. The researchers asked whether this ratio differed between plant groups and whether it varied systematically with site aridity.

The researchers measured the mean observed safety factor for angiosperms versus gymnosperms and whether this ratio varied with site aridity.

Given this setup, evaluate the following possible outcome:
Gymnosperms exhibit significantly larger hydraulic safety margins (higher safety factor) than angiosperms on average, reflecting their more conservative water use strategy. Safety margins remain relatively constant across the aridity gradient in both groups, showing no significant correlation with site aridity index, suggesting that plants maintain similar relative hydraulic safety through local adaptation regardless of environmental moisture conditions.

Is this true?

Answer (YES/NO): NO